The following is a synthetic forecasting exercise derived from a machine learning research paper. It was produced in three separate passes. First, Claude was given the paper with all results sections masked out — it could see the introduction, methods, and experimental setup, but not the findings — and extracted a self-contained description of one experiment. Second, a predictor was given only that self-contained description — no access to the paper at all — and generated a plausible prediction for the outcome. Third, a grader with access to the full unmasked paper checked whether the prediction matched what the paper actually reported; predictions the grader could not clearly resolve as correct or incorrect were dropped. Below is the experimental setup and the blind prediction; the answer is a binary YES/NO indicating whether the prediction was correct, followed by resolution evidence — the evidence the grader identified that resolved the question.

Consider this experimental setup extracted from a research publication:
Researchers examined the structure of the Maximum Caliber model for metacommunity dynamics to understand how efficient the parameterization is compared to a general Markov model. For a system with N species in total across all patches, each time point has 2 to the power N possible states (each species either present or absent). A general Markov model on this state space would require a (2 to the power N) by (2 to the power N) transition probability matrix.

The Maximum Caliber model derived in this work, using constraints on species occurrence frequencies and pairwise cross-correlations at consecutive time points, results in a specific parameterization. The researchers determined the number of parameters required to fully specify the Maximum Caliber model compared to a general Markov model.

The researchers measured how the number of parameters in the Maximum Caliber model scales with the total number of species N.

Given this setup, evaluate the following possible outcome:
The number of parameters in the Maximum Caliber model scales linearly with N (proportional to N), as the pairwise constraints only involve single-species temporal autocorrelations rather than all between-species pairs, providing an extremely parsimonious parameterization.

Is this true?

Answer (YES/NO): NO